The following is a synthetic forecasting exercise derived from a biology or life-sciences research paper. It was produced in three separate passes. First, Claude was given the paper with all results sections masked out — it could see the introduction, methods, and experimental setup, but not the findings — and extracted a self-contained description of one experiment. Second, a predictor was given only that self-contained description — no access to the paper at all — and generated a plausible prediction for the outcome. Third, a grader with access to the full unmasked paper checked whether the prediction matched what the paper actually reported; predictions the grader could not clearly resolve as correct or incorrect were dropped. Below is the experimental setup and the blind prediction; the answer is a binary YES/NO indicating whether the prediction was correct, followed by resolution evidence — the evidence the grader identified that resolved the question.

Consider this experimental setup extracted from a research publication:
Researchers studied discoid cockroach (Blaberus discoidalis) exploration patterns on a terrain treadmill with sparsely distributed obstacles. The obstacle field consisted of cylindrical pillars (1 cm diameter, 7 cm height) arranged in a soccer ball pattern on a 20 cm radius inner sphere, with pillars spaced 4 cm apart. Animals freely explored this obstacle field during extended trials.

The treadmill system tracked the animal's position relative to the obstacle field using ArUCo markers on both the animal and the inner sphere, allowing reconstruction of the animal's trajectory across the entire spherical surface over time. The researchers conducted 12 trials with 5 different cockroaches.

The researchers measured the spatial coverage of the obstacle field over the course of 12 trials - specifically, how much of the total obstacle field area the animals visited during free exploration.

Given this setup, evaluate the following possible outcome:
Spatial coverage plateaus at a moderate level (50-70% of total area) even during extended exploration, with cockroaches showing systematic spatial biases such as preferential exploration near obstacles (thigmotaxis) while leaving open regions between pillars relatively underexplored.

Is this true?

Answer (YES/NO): NO